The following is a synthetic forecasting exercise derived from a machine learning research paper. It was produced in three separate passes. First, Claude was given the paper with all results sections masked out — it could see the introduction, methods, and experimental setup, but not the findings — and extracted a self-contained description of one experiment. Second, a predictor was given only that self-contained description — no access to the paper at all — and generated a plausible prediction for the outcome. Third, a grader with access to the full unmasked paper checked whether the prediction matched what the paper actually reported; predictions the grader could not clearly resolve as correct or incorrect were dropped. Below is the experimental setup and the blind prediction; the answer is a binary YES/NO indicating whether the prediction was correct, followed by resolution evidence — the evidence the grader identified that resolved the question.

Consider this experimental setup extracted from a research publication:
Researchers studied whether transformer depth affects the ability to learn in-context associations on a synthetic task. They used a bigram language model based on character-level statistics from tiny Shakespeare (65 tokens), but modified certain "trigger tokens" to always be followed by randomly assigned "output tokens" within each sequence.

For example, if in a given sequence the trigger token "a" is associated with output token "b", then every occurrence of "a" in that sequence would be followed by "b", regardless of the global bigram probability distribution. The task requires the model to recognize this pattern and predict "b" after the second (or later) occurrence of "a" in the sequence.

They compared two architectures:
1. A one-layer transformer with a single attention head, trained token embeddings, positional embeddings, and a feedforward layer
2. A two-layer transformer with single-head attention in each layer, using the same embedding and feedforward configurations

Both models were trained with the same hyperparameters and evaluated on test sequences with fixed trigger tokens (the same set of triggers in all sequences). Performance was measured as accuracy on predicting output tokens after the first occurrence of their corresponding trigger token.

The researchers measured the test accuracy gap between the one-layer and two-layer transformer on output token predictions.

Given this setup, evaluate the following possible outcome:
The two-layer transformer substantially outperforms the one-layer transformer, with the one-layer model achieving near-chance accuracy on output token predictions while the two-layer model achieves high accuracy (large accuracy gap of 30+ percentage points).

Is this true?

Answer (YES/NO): NO